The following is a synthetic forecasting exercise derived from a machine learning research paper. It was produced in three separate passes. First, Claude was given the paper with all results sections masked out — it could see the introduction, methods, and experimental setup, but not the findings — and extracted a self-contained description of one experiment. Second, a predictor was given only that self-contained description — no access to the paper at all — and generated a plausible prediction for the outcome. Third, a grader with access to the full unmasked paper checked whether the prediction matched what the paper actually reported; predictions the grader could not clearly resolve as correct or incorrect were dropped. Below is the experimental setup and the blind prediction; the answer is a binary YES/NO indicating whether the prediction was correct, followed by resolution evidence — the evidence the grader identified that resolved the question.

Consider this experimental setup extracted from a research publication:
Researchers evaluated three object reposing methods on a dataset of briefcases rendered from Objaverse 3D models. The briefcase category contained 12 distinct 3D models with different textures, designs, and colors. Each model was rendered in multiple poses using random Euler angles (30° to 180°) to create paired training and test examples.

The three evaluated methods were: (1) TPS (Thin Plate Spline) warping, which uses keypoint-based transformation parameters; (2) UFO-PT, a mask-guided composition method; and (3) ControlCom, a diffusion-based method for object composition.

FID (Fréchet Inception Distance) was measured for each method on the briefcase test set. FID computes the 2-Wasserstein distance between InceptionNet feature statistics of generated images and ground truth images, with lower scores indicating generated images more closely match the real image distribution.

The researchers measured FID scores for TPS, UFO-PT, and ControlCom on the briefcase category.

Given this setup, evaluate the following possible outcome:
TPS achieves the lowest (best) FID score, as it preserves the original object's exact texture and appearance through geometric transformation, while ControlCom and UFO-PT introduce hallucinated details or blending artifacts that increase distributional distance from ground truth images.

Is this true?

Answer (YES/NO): NO